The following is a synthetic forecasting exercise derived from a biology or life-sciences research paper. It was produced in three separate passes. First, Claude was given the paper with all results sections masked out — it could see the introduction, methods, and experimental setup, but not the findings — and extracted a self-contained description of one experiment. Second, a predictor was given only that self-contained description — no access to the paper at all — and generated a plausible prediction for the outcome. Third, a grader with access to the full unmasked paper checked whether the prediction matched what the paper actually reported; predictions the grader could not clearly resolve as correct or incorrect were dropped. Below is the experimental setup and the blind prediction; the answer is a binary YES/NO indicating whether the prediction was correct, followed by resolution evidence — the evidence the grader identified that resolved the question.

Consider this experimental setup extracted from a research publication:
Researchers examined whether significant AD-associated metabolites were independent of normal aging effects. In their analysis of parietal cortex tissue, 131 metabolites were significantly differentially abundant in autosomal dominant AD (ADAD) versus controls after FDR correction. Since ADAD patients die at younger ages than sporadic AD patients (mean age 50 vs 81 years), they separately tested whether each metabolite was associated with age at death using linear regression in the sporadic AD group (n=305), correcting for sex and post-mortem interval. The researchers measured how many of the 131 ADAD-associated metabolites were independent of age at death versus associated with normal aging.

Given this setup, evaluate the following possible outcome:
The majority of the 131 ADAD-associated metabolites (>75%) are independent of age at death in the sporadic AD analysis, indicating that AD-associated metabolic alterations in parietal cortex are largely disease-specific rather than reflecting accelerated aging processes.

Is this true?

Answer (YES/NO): YES